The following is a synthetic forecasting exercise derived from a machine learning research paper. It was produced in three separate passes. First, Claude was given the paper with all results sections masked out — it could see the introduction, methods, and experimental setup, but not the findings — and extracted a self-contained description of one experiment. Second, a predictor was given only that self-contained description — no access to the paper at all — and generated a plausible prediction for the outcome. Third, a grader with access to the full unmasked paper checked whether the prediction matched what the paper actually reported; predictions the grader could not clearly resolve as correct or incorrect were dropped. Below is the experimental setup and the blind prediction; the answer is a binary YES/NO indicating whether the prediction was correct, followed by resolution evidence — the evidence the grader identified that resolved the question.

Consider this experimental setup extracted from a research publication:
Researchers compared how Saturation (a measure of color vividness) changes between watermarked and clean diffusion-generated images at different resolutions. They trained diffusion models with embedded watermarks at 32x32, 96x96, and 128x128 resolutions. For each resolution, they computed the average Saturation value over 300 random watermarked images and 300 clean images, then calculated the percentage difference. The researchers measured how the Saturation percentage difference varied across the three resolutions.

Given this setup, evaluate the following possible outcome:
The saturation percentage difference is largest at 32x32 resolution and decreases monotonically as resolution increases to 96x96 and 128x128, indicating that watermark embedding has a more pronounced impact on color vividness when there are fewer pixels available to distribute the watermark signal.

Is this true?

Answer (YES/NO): NO